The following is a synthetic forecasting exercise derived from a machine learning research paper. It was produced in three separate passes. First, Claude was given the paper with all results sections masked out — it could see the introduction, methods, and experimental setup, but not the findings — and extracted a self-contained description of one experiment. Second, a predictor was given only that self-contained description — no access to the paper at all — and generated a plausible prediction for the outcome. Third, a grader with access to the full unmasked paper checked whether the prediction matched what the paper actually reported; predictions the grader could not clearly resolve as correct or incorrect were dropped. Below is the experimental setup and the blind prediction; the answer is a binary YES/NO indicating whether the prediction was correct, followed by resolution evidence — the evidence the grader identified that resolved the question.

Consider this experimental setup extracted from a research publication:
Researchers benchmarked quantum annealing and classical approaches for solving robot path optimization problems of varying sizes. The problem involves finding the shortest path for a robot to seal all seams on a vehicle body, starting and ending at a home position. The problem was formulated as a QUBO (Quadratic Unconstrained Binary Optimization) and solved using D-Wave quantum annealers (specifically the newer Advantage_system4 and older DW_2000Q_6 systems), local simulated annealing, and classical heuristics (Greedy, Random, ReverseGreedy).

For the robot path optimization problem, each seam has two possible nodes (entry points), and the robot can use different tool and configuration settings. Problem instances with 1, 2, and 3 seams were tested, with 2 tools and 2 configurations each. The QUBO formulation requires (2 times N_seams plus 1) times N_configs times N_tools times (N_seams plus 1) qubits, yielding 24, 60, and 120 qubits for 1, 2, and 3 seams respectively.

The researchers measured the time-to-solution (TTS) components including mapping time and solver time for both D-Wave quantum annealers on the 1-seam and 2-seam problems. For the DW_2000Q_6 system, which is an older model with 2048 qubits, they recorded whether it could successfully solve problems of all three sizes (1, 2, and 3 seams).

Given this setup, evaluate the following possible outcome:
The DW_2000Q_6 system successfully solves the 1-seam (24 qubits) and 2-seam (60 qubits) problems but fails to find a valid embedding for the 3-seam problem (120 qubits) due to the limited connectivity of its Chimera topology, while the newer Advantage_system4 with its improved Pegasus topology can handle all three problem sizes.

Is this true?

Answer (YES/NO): YES